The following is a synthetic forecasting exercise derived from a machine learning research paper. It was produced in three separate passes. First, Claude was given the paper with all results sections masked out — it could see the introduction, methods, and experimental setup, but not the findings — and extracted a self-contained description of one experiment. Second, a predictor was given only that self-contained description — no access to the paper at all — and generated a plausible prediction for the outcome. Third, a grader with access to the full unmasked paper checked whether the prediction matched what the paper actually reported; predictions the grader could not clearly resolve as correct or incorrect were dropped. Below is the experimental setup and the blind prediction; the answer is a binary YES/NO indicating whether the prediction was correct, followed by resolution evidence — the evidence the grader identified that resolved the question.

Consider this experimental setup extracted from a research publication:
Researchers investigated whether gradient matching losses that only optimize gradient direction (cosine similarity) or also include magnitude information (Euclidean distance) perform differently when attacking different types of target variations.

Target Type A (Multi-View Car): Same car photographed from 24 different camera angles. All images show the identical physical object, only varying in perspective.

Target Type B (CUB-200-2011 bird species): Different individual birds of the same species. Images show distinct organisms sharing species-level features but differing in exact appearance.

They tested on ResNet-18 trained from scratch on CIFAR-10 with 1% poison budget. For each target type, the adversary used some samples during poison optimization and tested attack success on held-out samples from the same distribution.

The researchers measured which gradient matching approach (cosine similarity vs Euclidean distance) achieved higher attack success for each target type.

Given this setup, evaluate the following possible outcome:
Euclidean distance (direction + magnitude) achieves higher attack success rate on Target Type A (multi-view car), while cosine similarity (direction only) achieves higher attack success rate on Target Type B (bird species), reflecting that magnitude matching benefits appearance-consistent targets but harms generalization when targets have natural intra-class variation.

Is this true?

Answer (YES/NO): NO